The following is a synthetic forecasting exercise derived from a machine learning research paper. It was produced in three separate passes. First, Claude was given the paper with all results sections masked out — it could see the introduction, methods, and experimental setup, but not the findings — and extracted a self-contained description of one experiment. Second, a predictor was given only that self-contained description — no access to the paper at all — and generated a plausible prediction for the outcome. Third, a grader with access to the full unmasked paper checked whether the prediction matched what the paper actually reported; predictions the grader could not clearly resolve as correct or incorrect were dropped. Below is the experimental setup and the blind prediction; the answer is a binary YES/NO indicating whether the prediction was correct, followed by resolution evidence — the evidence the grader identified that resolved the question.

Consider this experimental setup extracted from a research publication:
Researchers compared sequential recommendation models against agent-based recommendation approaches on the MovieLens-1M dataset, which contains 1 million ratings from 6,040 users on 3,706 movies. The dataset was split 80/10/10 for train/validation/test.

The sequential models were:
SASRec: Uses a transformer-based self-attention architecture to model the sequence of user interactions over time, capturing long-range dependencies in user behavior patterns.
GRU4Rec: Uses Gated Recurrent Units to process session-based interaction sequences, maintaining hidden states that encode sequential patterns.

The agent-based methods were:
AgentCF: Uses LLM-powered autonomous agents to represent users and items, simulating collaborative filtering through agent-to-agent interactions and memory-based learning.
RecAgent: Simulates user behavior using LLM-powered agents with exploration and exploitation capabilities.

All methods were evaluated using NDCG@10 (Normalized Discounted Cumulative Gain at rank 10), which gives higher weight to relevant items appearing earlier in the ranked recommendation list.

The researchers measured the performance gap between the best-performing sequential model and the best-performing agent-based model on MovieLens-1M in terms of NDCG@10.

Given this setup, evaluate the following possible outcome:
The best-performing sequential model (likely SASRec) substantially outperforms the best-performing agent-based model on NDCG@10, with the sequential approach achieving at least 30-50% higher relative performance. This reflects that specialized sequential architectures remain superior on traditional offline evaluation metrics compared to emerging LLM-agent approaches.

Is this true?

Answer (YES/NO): NO